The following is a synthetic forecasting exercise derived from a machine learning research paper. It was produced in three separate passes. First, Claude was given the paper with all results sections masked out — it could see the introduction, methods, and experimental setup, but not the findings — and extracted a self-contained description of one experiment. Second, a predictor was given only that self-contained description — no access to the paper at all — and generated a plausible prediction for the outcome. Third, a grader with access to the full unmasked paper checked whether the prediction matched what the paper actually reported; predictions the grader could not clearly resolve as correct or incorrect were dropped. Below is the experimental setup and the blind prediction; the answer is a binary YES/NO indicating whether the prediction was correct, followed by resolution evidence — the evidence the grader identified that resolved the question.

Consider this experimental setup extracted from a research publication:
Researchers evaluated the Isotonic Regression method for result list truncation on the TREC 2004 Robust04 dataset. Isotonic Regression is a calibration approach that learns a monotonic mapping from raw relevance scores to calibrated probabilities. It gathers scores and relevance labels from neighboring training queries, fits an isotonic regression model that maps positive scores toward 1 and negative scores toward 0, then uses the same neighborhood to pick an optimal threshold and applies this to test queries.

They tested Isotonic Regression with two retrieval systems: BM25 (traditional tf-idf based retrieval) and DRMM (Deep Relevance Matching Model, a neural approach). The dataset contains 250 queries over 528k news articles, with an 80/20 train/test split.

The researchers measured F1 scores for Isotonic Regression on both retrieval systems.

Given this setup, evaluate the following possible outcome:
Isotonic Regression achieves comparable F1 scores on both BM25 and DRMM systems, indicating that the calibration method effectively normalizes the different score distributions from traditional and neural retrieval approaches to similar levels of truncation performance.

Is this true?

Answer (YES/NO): YES